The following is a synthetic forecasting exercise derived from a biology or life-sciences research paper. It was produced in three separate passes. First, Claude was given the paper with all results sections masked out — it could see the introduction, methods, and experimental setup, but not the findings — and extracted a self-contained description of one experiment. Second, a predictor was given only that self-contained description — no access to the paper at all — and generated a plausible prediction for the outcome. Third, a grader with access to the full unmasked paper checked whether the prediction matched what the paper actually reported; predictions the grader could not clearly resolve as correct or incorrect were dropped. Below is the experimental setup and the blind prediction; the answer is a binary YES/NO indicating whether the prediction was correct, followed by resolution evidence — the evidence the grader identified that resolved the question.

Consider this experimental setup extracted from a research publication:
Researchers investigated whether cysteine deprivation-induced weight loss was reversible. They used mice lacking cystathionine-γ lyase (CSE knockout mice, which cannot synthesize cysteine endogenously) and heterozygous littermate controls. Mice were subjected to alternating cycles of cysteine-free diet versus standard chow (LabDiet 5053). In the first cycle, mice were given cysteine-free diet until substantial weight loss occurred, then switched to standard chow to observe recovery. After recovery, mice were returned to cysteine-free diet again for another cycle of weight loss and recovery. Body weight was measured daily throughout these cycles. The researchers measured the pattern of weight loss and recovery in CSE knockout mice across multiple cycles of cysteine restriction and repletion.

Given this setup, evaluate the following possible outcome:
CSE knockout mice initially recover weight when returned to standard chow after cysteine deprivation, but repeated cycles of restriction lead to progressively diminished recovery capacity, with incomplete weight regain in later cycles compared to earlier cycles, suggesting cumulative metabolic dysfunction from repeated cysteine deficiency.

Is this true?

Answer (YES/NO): NO